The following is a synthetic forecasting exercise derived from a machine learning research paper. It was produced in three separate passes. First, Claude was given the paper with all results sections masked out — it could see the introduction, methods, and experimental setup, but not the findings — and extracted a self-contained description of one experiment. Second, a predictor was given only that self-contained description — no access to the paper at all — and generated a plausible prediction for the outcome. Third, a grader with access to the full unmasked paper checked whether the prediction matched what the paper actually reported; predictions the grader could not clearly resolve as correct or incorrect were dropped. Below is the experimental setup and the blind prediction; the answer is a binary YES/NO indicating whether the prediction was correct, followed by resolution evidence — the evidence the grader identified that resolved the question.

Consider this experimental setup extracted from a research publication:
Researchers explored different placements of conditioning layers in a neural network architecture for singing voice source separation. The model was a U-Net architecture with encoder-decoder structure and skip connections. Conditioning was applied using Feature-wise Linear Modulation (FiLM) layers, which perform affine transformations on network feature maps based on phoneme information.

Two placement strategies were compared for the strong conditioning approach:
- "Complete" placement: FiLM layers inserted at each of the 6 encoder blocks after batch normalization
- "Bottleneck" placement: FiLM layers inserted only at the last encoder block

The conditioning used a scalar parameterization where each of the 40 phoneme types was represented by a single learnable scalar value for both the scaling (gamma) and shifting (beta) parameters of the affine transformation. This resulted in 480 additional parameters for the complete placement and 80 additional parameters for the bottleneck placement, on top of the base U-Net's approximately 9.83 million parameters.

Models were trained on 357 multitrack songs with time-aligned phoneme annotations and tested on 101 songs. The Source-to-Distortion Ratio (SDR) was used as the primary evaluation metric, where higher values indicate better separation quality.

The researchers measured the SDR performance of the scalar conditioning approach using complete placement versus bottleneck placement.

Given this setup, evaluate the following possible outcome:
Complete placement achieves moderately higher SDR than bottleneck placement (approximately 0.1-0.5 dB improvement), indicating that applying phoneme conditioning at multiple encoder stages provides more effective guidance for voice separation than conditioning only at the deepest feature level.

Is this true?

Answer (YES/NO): YES